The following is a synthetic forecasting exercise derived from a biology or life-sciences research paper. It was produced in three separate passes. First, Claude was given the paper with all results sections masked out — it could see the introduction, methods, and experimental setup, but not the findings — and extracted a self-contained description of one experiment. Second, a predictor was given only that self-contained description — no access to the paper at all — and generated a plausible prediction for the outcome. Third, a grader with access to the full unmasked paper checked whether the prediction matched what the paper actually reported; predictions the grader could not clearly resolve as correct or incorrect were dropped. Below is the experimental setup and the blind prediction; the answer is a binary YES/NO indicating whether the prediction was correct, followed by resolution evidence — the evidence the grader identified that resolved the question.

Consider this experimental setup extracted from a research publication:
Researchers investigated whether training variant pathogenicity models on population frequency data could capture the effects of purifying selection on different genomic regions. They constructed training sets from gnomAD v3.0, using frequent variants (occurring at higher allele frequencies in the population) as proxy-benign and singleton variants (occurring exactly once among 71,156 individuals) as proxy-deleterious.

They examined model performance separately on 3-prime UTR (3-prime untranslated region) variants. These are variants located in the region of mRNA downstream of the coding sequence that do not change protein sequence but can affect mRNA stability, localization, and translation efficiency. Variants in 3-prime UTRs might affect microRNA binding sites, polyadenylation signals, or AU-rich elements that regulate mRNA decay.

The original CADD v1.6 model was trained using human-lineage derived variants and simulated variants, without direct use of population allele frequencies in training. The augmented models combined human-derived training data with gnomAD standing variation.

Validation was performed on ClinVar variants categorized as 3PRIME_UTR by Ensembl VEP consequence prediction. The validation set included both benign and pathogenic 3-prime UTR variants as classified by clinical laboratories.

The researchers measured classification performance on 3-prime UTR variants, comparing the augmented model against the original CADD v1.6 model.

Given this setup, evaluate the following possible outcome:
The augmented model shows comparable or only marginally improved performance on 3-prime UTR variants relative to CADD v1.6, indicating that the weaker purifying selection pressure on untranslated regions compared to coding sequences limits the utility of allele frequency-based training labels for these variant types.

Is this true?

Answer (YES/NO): NO